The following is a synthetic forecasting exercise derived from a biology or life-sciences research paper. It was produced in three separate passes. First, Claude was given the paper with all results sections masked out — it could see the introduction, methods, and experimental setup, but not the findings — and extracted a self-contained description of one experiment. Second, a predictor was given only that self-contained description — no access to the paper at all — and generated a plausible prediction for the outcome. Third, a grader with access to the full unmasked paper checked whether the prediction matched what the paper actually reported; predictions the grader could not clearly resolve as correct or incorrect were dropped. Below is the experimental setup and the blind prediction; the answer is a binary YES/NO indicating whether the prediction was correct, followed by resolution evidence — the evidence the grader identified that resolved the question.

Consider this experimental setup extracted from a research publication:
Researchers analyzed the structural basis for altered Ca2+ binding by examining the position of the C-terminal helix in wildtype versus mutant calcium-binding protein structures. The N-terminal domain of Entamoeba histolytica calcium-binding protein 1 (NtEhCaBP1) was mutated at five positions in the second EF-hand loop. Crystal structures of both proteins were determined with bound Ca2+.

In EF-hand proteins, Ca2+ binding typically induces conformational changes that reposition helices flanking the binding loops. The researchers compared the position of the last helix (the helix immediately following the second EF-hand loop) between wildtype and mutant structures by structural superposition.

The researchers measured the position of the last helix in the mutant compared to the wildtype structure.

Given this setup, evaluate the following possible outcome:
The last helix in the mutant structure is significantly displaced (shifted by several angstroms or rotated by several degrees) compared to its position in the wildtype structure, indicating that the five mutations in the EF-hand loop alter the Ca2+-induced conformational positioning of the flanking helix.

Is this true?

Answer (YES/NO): YES